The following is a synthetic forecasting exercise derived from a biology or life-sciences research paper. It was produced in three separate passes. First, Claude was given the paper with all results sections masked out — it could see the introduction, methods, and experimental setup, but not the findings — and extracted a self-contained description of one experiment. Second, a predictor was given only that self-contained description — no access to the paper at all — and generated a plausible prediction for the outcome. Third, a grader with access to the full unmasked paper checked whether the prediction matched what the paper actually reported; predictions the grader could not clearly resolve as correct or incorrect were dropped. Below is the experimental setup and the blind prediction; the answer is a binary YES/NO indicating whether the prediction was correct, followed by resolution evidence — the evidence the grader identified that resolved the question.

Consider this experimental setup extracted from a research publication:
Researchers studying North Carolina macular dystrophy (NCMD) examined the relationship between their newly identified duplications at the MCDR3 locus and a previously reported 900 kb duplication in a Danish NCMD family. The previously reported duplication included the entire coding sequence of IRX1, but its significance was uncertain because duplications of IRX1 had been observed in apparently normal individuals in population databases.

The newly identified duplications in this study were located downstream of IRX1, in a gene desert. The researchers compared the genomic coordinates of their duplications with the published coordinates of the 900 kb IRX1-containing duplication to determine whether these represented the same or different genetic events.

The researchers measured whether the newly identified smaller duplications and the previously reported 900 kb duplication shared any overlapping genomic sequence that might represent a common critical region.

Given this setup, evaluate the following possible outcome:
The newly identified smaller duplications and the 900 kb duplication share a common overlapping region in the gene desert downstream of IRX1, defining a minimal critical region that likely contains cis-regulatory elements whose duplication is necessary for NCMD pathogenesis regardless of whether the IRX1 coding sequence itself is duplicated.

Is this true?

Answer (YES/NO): YES